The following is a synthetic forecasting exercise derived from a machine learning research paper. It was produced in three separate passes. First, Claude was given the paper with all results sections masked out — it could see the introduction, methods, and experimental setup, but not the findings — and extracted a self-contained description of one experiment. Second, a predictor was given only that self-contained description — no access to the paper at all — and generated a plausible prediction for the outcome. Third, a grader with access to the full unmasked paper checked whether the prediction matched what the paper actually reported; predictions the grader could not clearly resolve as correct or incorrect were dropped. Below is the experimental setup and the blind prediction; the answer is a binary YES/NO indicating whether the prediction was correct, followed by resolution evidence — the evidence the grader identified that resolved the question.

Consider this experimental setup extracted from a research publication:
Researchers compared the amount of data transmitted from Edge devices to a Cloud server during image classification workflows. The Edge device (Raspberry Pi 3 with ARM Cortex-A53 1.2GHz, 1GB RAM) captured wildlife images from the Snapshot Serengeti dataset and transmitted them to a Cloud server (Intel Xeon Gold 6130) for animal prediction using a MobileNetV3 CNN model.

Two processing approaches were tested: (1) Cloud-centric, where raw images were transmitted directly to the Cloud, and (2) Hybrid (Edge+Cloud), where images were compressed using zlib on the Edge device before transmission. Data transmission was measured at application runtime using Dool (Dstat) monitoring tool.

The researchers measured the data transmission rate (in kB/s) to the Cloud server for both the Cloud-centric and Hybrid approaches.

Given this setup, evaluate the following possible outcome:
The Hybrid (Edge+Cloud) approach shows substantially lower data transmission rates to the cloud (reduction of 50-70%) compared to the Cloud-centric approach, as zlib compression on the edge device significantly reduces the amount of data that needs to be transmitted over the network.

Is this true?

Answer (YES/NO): NO